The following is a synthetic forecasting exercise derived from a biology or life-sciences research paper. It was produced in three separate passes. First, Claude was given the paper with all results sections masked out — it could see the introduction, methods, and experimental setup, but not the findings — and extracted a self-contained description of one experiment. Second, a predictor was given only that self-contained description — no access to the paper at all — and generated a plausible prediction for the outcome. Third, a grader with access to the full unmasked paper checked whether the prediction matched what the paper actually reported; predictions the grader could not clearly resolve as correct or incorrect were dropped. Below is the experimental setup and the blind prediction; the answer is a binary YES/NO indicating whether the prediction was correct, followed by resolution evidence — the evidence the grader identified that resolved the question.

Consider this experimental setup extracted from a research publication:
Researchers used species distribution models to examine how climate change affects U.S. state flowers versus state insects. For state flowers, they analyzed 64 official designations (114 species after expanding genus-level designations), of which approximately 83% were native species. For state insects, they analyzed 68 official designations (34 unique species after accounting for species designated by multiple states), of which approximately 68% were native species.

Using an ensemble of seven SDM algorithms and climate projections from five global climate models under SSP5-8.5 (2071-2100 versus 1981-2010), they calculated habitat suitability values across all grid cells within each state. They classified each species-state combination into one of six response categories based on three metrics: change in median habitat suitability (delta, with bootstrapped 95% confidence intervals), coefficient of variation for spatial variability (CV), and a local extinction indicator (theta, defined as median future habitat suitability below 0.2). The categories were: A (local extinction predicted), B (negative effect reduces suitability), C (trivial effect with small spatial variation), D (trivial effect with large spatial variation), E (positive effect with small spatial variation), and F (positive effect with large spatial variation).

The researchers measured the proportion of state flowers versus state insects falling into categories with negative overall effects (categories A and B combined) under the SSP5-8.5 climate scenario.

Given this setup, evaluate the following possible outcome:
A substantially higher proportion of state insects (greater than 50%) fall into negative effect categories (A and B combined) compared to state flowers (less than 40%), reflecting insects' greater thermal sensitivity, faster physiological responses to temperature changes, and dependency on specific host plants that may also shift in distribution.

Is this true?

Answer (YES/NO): NO